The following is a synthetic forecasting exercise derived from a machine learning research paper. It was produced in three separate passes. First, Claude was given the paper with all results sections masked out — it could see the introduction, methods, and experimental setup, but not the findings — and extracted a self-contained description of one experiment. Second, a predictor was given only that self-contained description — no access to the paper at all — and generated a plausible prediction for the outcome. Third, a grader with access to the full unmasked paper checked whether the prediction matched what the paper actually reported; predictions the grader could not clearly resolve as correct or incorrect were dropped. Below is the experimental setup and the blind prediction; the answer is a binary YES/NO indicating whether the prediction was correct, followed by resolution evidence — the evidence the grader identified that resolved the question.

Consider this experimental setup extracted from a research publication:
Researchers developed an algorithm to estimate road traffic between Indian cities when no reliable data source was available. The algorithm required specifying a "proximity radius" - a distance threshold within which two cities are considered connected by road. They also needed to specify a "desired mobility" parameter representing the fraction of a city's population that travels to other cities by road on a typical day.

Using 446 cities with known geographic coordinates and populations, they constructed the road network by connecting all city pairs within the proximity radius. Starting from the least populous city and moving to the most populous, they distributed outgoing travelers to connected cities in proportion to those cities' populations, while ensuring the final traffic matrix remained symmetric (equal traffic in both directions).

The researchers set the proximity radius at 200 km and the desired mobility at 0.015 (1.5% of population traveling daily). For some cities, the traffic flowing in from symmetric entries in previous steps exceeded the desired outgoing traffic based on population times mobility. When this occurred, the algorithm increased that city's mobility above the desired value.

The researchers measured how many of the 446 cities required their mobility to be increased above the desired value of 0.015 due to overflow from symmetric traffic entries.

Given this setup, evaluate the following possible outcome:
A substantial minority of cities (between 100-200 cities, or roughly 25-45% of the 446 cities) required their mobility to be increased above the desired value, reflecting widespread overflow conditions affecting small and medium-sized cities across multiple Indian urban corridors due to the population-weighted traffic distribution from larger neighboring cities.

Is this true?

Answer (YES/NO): NO